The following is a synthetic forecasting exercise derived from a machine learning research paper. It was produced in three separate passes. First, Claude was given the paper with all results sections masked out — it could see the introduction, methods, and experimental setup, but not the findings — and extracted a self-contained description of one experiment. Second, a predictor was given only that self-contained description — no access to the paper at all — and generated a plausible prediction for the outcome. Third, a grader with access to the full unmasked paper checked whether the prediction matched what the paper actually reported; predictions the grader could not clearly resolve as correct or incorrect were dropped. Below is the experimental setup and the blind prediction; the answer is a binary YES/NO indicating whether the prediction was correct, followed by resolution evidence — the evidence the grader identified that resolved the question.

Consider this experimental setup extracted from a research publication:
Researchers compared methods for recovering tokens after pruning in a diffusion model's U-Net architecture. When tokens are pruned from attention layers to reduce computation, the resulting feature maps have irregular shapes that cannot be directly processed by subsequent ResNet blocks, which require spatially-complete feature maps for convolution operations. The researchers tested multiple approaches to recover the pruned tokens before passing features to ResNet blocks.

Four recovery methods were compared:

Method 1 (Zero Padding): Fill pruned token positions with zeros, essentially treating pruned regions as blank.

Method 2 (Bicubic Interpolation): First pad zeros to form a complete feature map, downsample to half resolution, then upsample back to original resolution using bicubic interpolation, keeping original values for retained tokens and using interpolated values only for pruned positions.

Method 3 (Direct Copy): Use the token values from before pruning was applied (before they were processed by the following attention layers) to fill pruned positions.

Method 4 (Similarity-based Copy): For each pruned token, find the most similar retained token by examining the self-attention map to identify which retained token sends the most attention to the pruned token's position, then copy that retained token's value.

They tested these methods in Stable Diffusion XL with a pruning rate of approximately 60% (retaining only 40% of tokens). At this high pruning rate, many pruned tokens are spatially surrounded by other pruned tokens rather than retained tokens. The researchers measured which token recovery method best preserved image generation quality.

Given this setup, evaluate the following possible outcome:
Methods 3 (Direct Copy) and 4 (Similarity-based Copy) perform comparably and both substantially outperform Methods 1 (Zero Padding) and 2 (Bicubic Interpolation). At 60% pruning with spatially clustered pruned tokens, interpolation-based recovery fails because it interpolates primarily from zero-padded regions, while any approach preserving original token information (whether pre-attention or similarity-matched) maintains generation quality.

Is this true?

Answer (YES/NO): NO